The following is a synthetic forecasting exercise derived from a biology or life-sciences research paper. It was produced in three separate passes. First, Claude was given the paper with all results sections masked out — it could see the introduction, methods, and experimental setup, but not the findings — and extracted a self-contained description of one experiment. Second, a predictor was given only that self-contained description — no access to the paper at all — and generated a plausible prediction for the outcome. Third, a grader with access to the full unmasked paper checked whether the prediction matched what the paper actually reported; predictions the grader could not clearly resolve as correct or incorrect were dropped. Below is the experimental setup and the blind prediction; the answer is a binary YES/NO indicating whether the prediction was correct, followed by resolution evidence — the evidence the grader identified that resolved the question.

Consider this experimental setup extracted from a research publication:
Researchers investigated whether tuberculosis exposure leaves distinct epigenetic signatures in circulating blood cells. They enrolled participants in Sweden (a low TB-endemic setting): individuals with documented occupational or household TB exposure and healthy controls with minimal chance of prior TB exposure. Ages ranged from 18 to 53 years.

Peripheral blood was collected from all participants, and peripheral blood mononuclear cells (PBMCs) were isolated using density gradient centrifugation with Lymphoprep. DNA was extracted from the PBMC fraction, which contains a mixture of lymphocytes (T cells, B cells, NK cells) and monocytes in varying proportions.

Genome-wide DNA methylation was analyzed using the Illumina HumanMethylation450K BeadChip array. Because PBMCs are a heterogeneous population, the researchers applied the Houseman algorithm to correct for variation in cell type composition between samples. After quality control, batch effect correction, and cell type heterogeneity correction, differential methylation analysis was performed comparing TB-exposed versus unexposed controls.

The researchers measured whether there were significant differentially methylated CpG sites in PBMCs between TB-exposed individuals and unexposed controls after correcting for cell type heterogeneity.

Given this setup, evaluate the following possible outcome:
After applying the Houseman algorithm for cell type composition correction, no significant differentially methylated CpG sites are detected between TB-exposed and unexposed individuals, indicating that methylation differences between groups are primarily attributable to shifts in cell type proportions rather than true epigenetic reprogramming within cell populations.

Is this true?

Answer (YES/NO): NO